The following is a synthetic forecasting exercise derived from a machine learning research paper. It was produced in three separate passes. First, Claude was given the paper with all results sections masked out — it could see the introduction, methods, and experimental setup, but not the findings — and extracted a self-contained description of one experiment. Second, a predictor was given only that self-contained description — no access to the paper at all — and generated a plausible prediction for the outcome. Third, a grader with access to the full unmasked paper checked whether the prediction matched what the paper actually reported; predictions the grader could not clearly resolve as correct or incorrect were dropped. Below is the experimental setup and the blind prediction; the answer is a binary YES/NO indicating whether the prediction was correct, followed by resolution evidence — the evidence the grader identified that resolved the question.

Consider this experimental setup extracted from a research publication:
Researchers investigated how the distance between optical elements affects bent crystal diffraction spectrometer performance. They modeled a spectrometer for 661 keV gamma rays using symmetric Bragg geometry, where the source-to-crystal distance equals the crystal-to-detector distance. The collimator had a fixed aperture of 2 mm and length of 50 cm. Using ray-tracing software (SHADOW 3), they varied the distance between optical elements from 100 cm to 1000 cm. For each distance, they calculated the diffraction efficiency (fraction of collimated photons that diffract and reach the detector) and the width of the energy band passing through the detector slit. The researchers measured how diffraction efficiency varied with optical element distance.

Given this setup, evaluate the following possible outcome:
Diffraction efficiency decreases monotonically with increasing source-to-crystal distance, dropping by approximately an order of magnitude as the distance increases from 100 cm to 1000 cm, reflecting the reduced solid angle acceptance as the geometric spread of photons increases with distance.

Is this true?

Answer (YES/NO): NO